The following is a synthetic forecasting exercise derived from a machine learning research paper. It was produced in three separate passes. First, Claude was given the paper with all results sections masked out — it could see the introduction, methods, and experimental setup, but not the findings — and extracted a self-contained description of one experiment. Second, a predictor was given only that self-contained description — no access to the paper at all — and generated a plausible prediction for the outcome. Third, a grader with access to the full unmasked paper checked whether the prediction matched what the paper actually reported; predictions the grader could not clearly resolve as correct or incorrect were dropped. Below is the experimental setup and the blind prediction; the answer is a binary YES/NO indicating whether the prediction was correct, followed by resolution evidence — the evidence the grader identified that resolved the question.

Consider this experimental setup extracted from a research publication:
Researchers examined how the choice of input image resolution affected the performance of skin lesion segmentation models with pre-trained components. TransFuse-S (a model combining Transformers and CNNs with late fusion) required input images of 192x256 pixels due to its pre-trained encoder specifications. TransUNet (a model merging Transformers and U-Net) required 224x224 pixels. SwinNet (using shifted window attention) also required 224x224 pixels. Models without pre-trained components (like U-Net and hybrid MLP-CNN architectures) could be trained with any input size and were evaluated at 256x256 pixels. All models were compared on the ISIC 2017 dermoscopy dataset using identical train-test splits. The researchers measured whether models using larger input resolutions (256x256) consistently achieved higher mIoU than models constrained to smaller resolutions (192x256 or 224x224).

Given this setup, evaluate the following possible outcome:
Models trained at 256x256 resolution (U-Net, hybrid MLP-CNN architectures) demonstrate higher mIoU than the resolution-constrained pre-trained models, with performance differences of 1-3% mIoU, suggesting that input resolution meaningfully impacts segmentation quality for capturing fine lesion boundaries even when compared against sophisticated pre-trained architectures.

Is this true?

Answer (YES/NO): NO